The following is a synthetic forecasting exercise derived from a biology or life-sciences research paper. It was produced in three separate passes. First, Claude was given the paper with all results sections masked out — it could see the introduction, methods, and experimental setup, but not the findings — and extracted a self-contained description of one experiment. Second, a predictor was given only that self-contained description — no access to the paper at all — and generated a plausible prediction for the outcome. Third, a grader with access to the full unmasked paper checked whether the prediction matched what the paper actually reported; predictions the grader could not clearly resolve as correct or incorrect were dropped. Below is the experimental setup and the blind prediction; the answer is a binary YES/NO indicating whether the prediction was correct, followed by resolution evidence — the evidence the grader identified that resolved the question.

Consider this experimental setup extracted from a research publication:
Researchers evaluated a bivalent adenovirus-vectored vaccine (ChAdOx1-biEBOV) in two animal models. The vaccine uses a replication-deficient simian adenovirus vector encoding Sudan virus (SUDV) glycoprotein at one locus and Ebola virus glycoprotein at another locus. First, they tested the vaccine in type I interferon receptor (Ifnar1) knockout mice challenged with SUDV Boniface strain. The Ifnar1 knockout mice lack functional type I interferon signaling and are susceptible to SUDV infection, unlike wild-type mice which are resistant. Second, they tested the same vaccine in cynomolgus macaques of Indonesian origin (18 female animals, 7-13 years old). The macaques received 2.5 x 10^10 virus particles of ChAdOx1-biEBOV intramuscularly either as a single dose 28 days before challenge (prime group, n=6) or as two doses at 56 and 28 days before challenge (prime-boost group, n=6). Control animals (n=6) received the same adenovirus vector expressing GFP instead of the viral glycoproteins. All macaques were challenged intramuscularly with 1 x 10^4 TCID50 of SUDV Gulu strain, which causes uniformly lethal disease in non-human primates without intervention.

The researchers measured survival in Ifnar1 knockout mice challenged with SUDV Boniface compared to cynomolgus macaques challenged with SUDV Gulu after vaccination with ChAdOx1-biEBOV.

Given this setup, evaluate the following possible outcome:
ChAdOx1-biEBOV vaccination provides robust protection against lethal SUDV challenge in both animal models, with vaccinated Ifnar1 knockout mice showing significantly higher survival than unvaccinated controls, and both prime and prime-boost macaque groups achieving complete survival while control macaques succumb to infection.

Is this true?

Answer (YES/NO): NO